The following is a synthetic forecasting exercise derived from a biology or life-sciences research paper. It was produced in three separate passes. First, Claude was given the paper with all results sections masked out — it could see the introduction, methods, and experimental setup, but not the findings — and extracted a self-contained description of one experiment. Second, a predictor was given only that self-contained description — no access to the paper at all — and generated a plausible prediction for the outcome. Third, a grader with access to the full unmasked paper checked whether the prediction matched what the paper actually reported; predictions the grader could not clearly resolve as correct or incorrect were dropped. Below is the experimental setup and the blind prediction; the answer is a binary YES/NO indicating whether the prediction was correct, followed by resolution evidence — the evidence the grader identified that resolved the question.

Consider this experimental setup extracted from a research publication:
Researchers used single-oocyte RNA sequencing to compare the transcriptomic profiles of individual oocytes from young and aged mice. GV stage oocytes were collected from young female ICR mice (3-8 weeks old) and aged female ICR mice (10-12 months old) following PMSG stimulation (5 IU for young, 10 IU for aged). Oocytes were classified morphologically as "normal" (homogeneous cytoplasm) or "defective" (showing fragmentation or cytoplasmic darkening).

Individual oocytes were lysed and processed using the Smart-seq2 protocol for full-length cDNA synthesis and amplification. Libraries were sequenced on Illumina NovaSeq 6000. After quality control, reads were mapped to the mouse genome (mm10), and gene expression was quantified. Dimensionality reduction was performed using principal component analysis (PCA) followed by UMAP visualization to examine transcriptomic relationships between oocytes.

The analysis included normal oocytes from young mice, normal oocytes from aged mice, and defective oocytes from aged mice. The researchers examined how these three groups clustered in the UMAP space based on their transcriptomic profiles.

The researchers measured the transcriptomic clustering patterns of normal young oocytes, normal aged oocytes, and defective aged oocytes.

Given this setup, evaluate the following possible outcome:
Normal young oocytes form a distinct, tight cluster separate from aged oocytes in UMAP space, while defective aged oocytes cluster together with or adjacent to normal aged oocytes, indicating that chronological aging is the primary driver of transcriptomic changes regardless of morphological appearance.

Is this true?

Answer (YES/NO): NO